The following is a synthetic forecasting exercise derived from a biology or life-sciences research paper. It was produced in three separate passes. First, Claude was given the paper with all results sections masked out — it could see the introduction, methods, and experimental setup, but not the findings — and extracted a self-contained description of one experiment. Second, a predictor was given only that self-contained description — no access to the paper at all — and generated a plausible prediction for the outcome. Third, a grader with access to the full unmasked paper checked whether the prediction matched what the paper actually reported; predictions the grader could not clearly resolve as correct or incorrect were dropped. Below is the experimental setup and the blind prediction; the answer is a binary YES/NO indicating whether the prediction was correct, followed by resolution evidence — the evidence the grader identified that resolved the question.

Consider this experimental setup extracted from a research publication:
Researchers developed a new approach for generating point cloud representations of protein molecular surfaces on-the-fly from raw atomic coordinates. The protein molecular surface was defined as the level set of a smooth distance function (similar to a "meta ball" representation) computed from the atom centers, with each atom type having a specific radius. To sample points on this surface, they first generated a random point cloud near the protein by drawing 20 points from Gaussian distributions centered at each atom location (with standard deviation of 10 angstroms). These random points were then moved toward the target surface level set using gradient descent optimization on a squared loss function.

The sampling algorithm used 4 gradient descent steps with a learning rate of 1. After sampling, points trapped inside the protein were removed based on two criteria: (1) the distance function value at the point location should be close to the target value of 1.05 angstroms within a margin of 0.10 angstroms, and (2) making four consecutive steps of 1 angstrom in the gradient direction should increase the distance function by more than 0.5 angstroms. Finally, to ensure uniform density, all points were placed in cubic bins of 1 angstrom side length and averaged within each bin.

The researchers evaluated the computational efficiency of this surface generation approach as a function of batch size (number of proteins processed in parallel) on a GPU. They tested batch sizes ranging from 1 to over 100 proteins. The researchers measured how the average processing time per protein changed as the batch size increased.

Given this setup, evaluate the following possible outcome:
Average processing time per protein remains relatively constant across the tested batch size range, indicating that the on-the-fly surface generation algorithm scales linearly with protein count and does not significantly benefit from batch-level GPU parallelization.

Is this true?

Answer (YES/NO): NO